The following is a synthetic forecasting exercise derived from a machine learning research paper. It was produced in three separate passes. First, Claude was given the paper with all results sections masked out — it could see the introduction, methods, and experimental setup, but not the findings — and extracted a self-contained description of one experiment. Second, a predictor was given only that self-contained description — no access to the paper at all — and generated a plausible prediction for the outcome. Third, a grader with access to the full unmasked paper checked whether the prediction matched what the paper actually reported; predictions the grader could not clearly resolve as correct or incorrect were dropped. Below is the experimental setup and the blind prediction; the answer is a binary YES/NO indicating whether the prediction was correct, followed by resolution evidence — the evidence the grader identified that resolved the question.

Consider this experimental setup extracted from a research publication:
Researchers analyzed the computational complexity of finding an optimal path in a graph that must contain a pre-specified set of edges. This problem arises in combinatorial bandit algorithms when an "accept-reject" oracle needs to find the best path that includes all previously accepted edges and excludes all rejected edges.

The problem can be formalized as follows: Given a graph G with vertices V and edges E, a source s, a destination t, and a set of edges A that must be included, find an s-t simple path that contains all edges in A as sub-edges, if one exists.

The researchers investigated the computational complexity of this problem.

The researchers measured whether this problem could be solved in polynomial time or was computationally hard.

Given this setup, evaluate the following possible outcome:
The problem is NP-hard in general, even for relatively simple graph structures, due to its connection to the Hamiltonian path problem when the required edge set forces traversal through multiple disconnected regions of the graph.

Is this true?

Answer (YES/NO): NO